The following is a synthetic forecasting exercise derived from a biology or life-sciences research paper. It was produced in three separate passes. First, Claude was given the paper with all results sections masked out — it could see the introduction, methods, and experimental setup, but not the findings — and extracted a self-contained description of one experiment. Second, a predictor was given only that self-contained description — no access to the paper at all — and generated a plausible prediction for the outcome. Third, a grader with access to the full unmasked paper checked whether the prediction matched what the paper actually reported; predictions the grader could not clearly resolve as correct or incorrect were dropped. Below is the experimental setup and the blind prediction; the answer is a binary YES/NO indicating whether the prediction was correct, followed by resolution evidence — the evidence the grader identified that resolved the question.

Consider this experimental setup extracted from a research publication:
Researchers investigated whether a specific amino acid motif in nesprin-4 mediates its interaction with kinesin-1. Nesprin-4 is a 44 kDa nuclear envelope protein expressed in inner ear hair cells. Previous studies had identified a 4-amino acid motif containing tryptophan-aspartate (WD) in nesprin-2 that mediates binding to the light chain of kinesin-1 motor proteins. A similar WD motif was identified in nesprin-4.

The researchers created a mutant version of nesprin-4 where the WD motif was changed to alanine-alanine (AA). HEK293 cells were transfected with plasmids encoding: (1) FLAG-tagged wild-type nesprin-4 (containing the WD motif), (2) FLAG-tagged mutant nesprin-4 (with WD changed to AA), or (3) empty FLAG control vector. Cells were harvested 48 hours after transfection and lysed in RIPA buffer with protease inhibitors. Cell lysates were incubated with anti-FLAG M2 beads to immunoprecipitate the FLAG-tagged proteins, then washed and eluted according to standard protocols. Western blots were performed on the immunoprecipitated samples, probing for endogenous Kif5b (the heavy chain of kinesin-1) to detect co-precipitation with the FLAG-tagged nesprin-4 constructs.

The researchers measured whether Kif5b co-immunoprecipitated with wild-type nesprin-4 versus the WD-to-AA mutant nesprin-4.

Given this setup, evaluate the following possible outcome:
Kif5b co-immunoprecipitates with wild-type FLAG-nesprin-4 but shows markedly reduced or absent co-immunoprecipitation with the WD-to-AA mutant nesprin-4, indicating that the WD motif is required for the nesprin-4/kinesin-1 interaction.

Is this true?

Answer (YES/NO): YES